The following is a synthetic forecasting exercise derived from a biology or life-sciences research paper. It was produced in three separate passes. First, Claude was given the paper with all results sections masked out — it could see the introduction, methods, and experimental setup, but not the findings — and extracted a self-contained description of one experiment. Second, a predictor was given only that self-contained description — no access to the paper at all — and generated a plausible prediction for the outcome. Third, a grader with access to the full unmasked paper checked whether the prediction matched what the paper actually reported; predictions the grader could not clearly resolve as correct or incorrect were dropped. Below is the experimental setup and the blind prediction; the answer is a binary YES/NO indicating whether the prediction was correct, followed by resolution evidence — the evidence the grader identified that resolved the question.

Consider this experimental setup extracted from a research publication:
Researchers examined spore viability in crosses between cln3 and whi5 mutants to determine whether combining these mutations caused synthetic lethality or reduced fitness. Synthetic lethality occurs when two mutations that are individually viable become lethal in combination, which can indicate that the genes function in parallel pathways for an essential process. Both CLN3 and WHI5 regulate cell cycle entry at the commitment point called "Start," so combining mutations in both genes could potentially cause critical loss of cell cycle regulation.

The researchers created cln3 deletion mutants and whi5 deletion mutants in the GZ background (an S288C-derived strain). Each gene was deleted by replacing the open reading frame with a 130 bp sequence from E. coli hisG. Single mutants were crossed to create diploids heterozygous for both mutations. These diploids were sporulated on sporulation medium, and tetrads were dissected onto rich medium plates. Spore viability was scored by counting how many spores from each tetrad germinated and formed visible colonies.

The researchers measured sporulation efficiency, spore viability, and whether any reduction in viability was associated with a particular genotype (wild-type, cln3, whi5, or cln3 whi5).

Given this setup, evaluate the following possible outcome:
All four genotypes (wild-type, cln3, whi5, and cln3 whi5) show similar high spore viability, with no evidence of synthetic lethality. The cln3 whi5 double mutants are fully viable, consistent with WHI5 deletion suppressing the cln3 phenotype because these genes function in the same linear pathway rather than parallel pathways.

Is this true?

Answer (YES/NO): NO